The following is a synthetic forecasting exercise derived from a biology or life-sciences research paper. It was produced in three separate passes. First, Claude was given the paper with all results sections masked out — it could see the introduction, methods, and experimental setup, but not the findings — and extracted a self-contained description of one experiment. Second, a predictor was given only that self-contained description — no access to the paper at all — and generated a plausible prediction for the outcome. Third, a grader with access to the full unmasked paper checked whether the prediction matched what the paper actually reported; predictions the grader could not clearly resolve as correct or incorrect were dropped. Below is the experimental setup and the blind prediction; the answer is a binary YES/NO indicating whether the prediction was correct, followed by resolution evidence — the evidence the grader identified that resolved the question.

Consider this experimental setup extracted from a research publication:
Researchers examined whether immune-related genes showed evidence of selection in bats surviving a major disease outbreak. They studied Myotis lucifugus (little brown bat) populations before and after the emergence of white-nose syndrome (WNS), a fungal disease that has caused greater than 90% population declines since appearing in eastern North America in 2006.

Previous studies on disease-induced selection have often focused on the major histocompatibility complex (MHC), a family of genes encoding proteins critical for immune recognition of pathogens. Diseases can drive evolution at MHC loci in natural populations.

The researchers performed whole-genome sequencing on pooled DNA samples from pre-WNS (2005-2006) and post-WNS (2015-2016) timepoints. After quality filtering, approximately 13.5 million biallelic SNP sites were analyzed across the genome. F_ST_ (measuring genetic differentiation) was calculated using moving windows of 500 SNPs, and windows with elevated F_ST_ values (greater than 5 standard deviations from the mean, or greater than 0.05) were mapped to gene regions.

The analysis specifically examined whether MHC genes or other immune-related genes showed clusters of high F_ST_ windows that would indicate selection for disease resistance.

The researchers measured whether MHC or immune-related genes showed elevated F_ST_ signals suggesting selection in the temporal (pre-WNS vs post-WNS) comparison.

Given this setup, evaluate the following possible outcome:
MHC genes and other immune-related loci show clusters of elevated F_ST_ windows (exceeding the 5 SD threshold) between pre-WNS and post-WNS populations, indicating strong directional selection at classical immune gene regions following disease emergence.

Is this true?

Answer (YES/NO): NO